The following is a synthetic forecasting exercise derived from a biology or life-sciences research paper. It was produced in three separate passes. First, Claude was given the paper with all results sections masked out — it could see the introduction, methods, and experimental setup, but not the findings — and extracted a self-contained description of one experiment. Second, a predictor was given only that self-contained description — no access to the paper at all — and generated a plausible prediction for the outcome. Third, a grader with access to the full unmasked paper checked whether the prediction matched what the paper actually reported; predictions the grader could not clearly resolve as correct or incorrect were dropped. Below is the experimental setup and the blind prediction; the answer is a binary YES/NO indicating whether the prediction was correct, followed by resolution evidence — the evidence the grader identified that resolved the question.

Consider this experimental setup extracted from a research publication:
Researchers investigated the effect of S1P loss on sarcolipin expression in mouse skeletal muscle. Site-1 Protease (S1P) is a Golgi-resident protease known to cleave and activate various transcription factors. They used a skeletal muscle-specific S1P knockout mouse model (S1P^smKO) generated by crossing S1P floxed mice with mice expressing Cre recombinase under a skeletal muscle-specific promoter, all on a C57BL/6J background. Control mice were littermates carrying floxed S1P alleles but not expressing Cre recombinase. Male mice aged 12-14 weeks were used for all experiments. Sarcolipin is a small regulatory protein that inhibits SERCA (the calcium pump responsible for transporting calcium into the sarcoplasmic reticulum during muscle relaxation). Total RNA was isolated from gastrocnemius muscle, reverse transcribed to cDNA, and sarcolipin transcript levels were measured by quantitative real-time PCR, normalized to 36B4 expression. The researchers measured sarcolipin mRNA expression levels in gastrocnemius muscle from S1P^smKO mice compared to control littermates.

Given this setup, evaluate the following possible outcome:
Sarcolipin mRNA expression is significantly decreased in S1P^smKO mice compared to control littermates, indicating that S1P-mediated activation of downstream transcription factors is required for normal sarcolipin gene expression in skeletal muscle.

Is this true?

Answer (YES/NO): NO